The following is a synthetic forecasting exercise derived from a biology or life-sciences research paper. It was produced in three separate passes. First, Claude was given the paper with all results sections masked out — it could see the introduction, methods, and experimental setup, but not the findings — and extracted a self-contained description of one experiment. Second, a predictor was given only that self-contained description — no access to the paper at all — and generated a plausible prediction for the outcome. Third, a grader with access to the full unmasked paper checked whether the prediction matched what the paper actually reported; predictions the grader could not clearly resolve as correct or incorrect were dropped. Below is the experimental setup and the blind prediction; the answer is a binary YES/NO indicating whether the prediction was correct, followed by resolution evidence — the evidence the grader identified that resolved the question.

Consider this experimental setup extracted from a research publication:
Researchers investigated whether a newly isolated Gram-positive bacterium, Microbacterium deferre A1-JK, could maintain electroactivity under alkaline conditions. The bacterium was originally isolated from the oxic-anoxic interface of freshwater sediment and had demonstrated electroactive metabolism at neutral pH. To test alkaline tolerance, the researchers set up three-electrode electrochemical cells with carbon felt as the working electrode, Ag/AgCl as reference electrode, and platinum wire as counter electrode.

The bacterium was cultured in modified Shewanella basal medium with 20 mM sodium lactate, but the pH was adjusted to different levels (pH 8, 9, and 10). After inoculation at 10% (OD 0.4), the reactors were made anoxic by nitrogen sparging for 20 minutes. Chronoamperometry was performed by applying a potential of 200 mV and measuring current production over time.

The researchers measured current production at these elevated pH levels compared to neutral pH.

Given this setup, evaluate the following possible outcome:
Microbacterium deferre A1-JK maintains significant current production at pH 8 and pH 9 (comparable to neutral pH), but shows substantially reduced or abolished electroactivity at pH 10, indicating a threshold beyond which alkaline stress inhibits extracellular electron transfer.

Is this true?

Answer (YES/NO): NO